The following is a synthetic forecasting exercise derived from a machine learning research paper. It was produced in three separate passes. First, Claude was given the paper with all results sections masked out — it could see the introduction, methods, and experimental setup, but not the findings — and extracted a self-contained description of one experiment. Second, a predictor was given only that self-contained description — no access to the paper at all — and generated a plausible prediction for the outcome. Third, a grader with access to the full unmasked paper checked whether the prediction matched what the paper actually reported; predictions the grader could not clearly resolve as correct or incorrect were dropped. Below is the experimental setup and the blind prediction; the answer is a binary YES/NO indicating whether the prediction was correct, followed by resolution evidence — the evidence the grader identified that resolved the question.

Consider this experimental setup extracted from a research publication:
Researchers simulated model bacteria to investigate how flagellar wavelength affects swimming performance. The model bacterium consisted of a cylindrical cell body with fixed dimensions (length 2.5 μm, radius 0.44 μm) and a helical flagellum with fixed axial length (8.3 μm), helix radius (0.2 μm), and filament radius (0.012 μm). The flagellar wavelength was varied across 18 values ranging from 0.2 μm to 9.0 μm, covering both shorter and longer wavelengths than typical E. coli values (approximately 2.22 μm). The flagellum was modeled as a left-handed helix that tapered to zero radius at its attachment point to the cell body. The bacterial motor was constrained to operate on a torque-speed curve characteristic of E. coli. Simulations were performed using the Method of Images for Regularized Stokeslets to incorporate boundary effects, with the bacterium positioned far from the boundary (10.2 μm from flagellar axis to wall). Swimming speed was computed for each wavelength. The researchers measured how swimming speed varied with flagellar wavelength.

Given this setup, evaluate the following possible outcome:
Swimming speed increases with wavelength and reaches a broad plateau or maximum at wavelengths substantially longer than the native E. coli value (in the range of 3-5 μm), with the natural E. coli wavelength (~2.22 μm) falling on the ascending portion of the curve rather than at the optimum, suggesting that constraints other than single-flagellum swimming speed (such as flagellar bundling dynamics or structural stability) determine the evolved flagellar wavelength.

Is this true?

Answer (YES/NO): NO